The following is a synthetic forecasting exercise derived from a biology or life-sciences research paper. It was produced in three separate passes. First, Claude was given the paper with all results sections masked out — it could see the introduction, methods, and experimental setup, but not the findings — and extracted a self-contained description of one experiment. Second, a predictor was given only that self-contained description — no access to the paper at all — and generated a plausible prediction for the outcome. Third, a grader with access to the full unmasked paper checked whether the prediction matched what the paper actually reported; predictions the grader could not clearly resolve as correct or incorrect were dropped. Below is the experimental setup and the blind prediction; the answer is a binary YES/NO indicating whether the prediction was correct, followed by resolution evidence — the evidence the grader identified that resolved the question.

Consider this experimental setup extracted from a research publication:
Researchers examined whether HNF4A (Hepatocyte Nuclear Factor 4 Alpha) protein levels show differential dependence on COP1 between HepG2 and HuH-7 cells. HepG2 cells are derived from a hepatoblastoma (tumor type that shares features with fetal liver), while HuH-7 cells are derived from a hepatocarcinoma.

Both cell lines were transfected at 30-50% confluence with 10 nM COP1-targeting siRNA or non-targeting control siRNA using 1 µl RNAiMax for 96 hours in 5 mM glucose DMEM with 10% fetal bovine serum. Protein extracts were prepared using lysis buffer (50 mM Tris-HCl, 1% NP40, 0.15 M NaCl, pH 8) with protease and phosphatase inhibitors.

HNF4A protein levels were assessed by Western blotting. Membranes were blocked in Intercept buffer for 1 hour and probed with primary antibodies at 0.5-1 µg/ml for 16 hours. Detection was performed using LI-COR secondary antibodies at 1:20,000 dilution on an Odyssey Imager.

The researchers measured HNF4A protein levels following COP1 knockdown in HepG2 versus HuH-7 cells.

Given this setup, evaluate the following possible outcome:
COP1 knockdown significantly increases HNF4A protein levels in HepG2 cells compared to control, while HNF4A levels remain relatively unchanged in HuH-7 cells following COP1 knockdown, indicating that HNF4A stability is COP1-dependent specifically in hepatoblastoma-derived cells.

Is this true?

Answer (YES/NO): NO